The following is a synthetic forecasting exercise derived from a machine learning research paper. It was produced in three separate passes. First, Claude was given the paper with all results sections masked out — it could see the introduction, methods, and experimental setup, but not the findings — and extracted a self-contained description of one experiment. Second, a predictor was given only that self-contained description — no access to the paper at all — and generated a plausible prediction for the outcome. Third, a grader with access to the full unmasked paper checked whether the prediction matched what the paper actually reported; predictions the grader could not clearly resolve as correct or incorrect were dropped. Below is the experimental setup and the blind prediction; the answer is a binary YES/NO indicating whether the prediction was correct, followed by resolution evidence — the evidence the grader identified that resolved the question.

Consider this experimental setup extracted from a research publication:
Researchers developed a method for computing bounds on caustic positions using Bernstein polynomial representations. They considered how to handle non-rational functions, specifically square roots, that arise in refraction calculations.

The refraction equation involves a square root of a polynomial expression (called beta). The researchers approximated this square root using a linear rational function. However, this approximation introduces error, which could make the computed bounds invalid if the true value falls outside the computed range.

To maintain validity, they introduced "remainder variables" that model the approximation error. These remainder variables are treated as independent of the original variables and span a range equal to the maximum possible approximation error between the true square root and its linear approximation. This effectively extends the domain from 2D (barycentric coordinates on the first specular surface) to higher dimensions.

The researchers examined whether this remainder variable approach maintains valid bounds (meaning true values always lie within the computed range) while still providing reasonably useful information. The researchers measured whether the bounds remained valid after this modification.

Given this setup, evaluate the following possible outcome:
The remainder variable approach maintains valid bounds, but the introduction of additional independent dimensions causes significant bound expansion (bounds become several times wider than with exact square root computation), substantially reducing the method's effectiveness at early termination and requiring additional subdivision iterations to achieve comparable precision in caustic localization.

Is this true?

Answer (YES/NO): NO